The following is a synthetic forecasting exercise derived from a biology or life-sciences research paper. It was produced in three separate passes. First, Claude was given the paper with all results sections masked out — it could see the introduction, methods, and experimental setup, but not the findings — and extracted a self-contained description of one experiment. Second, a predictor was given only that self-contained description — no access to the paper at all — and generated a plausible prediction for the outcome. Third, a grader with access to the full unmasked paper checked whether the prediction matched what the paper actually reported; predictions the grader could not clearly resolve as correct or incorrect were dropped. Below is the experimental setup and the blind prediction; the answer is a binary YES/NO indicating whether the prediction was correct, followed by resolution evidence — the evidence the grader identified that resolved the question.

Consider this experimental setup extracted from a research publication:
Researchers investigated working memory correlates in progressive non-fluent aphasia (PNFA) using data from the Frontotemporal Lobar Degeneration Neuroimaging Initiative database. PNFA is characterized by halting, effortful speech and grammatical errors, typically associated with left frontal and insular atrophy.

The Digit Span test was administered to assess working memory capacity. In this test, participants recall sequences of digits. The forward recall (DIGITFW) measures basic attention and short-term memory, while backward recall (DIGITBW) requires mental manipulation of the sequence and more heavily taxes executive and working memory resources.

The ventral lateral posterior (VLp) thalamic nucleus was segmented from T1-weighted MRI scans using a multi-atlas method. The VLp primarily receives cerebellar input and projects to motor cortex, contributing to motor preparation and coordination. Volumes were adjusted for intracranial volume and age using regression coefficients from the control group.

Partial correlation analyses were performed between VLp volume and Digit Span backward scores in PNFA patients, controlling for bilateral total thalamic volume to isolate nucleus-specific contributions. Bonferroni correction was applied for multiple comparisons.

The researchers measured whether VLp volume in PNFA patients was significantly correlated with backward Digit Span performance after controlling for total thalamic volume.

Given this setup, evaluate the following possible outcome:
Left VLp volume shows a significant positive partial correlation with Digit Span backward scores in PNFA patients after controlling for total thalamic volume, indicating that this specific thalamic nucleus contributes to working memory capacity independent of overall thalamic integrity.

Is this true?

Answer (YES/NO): NO